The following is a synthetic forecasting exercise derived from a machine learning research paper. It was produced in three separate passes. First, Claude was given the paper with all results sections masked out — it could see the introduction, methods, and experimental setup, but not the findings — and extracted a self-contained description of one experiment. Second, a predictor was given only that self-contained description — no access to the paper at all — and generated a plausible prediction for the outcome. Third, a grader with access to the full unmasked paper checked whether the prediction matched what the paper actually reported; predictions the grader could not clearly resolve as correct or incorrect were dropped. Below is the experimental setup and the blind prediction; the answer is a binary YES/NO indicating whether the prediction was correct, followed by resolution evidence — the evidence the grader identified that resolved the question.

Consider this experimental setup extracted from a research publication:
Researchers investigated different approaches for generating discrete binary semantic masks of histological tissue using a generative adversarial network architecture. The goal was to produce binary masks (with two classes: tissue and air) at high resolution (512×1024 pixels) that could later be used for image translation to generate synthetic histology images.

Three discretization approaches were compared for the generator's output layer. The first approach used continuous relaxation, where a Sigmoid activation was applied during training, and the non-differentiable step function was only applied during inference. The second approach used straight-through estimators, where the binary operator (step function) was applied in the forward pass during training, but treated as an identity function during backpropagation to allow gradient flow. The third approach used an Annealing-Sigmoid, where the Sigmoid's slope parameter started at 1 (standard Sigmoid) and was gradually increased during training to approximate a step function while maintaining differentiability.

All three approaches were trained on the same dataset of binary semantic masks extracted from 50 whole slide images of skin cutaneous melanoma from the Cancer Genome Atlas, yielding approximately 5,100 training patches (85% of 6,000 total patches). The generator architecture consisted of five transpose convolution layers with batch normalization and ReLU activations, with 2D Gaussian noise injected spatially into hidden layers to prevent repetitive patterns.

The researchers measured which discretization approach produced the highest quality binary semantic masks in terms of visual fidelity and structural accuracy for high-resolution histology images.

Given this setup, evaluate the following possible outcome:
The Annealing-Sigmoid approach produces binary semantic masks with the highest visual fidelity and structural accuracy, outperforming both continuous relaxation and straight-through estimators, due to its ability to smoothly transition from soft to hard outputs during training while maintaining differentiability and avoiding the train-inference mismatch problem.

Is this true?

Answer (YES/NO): YES